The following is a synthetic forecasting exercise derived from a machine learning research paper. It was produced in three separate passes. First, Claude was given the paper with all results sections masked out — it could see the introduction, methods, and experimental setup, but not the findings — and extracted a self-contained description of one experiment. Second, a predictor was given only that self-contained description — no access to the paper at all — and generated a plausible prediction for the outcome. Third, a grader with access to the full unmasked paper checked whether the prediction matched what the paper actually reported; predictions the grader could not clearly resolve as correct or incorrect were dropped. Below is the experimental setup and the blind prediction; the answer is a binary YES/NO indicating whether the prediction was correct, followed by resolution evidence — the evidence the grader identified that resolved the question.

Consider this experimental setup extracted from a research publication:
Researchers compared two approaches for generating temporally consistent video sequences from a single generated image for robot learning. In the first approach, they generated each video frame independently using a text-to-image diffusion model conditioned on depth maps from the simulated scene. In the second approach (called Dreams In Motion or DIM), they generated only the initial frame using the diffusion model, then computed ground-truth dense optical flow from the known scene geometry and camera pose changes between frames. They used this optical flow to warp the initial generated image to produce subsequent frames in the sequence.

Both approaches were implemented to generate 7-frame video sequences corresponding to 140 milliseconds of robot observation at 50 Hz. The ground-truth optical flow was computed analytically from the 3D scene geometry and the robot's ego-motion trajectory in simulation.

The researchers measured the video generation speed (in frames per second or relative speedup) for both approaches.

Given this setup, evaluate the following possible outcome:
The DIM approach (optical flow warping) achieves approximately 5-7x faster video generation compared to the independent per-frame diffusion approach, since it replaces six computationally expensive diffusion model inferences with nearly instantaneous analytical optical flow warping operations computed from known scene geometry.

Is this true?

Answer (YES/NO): YES